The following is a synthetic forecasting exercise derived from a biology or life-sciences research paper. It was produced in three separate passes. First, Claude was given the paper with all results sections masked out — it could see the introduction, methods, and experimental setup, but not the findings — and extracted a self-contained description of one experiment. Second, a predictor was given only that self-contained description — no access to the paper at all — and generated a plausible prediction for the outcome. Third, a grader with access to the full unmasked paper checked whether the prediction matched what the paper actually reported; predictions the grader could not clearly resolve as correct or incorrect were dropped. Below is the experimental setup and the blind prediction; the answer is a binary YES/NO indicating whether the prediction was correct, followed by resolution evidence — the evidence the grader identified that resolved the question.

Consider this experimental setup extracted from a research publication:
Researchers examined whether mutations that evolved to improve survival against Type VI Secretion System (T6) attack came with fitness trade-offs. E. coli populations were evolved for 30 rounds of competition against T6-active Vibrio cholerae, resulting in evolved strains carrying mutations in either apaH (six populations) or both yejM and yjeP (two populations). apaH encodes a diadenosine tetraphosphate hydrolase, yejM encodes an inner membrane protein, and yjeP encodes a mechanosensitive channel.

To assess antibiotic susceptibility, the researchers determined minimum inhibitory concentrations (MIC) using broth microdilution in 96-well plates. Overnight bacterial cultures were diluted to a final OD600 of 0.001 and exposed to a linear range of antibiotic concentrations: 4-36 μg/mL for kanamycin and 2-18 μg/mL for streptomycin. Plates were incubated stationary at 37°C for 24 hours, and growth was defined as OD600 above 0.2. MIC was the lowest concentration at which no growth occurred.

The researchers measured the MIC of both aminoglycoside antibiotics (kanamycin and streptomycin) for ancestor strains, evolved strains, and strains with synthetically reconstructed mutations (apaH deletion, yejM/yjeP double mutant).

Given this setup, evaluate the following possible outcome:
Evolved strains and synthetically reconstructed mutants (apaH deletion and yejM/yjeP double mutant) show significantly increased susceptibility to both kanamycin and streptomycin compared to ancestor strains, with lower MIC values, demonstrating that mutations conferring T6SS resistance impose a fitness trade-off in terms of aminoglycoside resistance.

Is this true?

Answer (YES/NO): NO